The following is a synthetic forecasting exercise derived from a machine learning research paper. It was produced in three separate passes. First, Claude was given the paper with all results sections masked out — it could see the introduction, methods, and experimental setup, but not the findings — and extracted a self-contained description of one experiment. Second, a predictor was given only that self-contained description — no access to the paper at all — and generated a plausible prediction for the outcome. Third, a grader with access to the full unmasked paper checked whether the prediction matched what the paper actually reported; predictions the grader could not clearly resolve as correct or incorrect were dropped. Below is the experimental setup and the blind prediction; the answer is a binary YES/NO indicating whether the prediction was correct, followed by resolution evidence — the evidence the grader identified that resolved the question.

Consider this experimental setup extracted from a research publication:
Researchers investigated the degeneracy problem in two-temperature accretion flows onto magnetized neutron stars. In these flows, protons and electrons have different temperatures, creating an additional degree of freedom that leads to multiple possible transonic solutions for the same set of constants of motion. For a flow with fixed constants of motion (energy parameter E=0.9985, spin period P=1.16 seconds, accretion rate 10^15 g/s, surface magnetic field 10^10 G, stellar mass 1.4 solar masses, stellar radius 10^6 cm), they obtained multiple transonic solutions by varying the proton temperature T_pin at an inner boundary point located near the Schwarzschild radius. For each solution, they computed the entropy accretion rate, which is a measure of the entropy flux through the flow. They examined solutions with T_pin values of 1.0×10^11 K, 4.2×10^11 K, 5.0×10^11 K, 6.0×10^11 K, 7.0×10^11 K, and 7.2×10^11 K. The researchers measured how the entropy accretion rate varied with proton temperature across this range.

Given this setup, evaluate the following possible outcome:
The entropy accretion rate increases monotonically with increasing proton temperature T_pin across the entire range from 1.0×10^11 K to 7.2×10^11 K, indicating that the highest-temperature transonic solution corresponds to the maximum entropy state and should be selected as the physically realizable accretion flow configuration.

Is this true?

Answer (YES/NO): NO